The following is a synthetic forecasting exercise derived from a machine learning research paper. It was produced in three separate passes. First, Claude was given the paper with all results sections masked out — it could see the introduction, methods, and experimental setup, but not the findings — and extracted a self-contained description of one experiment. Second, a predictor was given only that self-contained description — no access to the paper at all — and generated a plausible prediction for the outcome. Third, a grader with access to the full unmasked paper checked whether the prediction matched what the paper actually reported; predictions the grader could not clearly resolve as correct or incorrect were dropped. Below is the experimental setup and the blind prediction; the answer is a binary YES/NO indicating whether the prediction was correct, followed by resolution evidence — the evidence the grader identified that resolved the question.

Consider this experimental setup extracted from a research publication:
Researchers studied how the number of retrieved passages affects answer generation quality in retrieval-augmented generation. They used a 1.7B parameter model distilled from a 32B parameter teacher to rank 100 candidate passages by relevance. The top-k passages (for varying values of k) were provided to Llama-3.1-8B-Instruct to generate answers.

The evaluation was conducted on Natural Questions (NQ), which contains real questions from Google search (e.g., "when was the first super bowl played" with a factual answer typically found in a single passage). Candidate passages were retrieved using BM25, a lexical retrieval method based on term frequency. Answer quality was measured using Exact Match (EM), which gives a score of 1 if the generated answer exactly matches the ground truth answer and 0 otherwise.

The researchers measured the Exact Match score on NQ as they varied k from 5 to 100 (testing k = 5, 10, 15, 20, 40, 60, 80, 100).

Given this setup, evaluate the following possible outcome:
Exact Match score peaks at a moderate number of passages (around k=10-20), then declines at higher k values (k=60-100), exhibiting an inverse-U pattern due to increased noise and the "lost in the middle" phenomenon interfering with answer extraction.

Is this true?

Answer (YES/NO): NO